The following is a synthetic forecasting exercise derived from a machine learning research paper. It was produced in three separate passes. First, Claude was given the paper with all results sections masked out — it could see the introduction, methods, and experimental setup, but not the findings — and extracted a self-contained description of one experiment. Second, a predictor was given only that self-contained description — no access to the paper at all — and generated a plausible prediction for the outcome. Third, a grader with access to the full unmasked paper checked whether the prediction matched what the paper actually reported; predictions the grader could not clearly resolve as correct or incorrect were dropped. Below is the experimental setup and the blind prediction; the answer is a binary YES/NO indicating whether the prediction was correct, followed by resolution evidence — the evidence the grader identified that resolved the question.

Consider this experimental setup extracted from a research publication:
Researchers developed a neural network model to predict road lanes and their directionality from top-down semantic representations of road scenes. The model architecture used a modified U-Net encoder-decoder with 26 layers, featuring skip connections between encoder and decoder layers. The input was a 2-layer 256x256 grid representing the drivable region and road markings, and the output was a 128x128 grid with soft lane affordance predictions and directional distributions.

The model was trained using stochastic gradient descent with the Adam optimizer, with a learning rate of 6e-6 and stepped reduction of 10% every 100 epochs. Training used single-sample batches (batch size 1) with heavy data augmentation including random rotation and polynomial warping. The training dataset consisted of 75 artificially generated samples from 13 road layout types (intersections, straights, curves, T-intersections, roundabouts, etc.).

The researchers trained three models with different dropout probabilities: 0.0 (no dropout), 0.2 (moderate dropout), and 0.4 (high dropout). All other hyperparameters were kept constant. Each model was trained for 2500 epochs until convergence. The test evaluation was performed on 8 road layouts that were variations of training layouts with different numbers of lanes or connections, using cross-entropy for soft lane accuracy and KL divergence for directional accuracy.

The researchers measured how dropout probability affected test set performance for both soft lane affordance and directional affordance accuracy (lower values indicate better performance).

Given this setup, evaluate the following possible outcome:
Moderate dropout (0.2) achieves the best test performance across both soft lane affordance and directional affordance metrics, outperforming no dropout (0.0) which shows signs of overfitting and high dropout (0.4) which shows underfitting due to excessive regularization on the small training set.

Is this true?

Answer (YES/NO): NO